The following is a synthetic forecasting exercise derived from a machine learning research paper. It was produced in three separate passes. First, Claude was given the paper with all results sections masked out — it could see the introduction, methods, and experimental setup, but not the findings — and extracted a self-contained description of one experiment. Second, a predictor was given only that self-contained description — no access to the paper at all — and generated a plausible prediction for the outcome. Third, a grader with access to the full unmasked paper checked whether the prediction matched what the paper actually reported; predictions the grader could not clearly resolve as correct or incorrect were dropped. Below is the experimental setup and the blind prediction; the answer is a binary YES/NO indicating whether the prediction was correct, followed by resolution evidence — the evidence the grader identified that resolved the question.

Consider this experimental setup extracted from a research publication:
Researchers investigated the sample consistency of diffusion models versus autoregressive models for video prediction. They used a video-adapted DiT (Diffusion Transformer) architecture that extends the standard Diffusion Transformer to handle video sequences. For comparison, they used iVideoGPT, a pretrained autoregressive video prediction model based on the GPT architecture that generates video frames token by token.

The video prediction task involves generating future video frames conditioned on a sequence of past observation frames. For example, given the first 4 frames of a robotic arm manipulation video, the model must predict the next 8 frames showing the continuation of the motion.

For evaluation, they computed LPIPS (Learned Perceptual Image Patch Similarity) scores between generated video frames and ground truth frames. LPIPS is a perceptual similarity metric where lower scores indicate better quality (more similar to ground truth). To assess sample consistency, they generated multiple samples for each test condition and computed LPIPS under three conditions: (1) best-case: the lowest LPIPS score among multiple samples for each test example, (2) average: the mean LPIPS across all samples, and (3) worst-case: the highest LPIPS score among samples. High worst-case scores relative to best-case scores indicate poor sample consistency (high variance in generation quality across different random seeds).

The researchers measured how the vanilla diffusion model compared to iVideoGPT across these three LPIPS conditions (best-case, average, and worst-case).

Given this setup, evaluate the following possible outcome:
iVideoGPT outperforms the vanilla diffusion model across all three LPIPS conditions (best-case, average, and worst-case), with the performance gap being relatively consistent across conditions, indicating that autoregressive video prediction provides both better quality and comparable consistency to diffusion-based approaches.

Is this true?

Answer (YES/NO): NO